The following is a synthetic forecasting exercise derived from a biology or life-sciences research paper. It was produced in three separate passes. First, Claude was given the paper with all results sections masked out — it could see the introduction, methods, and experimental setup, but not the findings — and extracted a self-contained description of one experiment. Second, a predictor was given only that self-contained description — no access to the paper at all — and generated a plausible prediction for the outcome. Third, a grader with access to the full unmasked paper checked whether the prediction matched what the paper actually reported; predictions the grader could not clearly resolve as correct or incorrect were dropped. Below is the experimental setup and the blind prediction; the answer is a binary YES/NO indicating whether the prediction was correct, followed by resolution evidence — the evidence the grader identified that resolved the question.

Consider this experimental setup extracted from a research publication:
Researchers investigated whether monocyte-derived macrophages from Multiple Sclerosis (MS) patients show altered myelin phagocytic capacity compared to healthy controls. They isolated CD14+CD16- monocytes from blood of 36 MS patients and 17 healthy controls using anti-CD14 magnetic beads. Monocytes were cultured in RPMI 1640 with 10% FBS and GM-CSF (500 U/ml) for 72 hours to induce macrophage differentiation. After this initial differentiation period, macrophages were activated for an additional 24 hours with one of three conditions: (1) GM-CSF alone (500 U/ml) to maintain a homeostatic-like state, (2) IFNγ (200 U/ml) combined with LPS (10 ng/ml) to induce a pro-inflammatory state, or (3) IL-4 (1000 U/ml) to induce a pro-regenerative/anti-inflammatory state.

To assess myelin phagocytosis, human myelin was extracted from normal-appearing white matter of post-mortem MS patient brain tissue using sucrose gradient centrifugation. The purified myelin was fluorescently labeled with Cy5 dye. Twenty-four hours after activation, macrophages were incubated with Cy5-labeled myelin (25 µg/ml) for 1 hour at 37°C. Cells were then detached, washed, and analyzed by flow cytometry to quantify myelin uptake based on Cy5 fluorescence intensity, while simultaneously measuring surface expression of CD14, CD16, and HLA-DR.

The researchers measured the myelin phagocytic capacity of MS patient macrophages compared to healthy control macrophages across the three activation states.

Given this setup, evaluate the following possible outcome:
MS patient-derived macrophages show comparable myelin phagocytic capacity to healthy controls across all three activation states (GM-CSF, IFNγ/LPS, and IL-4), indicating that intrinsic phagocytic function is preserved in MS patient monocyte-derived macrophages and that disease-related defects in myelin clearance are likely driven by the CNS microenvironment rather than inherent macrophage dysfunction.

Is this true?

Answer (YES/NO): NO